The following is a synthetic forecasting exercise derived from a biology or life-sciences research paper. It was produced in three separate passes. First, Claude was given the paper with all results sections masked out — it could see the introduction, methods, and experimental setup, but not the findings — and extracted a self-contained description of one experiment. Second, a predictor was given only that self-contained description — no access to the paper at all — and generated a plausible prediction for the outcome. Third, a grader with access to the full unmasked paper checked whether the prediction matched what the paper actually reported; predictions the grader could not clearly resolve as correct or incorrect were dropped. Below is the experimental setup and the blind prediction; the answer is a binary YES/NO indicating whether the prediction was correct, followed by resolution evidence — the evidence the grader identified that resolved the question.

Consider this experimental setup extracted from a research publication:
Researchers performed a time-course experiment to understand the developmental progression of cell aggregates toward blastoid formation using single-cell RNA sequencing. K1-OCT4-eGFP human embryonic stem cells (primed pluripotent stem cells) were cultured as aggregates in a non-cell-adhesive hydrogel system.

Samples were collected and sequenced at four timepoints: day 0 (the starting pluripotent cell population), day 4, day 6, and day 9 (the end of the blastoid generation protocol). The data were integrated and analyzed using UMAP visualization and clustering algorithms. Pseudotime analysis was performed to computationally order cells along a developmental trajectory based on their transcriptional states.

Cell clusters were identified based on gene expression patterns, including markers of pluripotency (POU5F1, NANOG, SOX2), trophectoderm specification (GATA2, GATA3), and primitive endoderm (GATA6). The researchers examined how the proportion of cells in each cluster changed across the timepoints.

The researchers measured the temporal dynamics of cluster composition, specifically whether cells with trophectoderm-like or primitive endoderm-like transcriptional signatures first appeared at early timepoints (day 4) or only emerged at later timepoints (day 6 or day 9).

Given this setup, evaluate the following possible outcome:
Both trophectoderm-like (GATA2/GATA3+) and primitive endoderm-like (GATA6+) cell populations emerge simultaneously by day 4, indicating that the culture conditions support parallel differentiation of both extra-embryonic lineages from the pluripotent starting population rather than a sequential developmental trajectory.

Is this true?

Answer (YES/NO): NO